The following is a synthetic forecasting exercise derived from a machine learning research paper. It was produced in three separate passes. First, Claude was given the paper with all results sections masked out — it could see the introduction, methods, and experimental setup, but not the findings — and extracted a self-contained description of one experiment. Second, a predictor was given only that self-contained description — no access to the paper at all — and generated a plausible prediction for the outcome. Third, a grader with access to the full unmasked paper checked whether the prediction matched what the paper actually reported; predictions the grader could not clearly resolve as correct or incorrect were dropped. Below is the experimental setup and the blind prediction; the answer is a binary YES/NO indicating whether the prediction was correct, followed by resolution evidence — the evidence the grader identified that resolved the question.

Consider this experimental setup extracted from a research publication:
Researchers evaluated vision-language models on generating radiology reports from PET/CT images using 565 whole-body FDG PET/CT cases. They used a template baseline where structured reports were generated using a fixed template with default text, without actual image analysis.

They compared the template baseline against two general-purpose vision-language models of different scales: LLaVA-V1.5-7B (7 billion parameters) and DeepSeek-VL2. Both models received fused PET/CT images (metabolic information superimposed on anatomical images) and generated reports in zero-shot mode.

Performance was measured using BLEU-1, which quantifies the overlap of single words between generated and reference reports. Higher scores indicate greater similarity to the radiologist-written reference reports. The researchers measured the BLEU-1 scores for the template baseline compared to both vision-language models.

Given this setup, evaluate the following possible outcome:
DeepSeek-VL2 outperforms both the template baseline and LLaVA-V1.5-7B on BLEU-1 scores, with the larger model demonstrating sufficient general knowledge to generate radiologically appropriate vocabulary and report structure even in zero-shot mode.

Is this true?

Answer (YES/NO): NO